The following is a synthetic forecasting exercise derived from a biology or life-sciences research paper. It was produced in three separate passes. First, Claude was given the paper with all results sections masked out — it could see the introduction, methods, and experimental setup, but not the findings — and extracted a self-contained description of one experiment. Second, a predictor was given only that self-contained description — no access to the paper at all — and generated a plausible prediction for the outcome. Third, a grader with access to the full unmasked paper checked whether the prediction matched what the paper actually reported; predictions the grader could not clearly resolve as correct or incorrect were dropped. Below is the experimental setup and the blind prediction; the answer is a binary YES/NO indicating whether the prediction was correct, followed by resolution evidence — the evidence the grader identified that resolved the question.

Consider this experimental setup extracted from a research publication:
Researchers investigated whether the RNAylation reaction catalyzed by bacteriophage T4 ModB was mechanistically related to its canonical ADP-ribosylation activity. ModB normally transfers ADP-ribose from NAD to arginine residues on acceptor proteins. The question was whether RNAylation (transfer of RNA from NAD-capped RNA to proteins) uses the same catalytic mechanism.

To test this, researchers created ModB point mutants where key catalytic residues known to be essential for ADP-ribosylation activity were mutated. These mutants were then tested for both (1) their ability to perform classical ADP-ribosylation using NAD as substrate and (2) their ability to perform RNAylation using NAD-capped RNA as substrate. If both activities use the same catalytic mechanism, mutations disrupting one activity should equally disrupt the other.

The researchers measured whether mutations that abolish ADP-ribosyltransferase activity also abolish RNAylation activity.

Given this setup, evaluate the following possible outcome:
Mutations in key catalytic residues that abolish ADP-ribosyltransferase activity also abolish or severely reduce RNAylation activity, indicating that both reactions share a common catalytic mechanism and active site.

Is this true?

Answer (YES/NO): YES